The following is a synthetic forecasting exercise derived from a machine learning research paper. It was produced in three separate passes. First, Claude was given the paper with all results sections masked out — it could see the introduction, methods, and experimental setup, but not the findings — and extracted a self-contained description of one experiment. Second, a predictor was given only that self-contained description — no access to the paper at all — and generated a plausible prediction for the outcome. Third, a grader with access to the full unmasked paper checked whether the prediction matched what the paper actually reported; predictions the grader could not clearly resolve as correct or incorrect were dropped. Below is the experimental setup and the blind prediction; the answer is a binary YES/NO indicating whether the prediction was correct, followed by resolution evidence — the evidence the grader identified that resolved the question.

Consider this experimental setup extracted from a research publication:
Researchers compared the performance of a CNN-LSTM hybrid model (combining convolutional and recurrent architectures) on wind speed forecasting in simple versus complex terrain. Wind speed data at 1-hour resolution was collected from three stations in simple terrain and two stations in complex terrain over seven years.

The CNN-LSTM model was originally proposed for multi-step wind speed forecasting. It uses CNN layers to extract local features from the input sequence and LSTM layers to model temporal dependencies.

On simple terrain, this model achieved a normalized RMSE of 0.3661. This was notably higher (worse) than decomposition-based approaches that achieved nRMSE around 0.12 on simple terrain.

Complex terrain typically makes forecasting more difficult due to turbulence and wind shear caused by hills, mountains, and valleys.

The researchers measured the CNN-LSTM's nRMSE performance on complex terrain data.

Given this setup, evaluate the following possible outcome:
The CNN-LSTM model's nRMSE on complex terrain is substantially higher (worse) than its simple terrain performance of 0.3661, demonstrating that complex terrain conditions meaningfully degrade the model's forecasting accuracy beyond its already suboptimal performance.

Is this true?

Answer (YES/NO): NO